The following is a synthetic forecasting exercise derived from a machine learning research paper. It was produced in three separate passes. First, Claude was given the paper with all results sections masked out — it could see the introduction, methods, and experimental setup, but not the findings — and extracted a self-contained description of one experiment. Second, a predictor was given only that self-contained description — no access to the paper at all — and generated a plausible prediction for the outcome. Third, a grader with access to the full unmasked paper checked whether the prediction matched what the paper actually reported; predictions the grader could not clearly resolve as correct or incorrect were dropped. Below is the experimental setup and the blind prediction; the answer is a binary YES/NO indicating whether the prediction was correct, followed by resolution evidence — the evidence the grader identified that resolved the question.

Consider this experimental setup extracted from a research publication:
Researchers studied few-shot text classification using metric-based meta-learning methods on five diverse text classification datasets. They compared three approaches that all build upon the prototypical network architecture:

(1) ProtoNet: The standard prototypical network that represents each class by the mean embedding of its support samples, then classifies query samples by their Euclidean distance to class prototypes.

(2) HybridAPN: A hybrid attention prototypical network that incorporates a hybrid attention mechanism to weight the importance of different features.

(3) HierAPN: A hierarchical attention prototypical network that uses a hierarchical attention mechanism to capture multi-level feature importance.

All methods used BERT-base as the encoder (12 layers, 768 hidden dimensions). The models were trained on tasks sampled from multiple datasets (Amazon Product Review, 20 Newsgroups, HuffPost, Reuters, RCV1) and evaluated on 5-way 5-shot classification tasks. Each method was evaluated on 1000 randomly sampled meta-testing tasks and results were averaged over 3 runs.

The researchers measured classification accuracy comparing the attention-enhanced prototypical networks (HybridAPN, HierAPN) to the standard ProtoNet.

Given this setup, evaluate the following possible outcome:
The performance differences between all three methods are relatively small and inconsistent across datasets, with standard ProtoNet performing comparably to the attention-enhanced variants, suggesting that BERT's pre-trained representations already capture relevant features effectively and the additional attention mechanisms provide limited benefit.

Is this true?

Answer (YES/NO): NO